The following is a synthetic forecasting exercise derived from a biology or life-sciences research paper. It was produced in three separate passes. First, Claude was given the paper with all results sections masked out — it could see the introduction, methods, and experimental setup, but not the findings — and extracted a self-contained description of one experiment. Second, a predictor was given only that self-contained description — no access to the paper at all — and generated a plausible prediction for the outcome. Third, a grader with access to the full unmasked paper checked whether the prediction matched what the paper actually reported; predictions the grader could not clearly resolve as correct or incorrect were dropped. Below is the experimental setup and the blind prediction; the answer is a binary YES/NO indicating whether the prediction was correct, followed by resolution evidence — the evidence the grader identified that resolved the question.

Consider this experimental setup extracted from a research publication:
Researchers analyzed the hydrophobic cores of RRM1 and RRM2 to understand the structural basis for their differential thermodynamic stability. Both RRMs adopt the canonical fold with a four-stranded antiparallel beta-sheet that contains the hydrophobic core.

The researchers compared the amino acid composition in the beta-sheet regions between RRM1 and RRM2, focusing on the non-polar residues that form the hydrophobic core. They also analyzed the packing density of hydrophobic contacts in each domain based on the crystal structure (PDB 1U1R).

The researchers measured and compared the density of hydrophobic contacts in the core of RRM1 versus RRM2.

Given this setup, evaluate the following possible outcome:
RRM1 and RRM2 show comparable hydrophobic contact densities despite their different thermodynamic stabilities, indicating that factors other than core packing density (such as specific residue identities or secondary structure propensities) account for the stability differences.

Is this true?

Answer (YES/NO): NO